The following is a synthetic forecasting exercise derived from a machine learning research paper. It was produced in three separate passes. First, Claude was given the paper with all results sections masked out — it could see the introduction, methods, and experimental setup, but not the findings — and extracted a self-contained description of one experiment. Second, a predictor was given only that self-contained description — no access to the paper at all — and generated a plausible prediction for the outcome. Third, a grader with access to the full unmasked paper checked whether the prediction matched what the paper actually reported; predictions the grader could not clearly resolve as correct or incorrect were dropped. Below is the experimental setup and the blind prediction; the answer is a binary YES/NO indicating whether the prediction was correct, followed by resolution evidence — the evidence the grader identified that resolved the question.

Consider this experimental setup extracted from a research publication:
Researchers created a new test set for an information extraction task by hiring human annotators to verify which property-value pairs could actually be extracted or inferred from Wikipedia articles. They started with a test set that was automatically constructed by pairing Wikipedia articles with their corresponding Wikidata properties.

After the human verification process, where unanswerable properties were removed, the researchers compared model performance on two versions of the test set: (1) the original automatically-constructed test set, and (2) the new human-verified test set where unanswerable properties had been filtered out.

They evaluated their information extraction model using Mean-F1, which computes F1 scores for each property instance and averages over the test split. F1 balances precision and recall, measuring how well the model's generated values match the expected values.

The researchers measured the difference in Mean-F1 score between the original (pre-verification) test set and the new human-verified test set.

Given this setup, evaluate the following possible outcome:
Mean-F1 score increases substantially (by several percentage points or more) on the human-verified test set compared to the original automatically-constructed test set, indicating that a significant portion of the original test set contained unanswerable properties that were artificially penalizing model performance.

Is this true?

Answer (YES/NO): YES